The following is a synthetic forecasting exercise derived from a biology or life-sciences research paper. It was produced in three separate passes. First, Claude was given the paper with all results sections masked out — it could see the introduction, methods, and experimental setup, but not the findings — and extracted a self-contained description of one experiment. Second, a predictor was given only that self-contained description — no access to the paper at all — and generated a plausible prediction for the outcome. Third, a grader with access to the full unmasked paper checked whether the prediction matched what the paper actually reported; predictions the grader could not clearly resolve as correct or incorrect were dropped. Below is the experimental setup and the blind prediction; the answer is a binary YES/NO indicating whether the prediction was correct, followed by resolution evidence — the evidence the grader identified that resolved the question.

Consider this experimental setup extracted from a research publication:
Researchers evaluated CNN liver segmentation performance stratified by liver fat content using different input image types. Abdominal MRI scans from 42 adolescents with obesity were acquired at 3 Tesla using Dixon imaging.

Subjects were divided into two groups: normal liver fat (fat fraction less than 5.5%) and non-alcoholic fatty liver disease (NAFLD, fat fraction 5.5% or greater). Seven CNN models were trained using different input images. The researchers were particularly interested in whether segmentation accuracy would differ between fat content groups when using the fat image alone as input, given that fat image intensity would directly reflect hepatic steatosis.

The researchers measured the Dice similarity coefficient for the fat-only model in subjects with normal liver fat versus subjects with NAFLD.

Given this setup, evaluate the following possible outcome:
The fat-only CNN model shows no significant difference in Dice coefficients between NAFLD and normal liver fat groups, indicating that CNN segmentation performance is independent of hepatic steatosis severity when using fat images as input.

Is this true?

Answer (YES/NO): NO